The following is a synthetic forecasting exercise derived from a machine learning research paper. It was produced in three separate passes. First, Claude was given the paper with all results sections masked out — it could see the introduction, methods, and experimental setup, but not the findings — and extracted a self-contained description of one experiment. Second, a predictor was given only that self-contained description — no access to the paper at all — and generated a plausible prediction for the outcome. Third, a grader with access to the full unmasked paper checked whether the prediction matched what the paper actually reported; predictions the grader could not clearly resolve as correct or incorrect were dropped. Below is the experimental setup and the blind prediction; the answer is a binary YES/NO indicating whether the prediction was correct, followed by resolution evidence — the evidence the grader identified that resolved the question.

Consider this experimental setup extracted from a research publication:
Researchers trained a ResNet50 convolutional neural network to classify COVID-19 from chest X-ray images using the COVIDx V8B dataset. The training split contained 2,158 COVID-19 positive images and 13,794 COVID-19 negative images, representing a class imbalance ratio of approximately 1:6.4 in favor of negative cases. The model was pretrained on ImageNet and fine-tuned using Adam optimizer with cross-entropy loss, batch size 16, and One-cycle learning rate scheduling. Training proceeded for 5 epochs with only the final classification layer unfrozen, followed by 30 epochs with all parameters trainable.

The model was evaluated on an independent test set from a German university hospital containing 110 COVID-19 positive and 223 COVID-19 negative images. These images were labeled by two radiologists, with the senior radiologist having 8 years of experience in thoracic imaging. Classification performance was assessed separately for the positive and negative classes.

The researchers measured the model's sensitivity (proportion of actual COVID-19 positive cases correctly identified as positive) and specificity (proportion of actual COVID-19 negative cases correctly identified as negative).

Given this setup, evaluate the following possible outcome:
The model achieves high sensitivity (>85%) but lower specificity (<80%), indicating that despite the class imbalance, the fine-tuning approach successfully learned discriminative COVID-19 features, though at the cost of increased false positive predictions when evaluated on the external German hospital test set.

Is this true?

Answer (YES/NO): NO